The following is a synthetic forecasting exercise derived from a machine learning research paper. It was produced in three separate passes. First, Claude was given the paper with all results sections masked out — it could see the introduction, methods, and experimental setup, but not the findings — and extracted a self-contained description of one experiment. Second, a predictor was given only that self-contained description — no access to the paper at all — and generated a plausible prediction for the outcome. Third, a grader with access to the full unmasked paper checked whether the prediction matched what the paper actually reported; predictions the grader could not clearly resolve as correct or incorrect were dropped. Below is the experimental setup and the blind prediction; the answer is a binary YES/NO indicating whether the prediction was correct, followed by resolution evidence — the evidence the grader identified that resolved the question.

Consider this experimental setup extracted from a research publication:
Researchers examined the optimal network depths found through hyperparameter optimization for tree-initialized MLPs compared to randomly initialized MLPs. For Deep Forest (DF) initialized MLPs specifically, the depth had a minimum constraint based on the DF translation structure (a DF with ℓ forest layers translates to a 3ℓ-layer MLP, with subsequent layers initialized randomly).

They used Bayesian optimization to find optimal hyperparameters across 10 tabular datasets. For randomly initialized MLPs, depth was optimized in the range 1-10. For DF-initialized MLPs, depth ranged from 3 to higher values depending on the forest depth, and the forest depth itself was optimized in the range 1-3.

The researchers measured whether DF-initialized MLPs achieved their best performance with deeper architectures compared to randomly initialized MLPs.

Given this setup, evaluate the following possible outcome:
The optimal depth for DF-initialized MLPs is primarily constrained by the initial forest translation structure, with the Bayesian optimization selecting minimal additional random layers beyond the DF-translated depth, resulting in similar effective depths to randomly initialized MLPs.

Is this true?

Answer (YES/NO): NO